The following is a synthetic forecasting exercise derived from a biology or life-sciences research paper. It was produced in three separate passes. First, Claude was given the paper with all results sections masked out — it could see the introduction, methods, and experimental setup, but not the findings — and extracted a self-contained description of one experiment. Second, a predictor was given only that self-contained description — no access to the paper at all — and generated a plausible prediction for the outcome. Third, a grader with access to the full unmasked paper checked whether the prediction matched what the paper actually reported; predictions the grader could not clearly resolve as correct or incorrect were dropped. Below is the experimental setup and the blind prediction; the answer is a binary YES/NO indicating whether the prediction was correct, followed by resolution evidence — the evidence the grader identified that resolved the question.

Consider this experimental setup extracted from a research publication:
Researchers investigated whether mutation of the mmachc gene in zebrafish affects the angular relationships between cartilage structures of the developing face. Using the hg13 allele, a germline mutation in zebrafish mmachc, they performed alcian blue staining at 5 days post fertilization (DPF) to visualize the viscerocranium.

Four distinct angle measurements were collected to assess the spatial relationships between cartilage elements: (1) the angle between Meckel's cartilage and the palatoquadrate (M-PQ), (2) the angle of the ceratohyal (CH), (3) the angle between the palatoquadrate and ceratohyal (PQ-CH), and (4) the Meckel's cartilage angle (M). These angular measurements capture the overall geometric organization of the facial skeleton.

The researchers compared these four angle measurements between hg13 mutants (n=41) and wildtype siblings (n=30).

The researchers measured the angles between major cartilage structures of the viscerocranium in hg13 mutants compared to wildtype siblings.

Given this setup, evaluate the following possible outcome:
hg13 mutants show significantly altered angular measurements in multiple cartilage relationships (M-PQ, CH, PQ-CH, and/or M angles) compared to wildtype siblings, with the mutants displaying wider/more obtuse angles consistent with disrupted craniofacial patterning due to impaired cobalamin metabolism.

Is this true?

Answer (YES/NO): NO